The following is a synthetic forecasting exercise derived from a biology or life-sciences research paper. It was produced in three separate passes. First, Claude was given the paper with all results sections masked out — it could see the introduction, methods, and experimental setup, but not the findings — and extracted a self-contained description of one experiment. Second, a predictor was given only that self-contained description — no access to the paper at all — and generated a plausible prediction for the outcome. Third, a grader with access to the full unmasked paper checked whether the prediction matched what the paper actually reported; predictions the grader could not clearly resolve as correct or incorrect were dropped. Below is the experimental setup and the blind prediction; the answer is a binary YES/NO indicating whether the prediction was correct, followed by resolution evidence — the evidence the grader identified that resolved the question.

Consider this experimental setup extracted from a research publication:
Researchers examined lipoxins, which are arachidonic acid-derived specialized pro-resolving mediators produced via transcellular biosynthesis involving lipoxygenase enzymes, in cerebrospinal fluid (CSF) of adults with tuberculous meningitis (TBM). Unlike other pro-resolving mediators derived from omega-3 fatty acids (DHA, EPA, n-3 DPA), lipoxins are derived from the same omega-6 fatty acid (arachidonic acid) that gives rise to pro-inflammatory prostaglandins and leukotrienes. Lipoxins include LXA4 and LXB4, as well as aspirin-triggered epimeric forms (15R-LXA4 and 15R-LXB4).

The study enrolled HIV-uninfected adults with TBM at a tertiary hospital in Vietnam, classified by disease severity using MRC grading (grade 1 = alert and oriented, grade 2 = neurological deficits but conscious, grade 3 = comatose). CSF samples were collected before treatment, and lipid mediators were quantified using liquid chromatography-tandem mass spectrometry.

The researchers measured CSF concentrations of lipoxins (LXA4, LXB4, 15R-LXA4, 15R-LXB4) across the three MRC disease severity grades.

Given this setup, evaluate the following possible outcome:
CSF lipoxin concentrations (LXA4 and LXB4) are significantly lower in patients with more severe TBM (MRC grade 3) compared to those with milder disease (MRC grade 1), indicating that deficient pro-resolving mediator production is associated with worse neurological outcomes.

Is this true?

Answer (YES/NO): NO